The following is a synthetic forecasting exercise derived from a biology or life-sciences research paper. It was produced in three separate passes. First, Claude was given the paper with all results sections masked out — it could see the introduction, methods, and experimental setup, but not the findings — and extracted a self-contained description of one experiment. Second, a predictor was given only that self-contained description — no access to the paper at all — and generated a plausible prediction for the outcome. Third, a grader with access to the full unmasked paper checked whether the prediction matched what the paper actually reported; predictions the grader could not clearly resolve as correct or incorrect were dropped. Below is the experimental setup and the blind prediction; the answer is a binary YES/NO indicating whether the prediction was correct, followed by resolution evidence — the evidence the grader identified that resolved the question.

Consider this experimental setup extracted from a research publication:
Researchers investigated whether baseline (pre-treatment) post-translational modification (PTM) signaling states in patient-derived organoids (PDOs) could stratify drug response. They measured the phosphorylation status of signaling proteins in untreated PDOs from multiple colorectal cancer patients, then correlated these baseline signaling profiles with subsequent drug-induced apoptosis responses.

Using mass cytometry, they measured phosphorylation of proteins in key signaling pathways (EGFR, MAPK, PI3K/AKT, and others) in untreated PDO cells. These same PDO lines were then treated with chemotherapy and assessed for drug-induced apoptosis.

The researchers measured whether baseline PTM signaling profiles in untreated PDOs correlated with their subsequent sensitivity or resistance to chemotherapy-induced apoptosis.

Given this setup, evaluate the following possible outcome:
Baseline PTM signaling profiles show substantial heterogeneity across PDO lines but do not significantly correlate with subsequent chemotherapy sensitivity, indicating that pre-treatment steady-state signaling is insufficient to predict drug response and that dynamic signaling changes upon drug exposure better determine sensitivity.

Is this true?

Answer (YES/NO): NO